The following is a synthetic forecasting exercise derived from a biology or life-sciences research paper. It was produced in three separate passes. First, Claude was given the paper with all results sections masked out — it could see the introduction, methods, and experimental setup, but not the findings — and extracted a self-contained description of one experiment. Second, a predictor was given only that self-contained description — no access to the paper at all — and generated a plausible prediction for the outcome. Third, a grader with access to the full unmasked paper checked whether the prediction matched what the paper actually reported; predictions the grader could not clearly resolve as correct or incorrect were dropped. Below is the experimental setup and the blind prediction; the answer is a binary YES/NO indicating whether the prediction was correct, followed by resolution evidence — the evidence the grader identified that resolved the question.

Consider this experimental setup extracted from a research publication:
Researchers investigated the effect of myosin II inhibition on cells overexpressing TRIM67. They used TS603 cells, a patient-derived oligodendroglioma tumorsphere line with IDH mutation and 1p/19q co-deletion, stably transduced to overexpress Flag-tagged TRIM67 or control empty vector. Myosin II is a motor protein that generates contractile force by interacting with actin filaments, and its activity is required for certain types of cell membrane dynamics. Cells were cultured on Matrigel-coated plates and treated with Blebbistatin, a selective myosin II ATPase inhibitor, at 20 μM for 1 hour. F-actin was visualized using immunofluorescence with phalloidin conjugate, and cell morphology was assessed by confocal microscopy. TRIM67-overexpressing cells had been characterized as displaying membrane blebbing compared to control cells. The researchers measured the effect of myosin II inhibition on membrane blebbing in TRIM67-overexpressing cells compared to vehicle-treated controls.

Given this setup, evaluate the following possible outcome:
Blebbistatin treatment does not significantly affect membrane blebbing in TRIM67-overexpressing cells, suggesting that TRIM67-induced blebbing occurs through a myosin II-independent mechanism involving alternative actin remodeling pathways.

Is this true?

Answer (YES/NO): NO